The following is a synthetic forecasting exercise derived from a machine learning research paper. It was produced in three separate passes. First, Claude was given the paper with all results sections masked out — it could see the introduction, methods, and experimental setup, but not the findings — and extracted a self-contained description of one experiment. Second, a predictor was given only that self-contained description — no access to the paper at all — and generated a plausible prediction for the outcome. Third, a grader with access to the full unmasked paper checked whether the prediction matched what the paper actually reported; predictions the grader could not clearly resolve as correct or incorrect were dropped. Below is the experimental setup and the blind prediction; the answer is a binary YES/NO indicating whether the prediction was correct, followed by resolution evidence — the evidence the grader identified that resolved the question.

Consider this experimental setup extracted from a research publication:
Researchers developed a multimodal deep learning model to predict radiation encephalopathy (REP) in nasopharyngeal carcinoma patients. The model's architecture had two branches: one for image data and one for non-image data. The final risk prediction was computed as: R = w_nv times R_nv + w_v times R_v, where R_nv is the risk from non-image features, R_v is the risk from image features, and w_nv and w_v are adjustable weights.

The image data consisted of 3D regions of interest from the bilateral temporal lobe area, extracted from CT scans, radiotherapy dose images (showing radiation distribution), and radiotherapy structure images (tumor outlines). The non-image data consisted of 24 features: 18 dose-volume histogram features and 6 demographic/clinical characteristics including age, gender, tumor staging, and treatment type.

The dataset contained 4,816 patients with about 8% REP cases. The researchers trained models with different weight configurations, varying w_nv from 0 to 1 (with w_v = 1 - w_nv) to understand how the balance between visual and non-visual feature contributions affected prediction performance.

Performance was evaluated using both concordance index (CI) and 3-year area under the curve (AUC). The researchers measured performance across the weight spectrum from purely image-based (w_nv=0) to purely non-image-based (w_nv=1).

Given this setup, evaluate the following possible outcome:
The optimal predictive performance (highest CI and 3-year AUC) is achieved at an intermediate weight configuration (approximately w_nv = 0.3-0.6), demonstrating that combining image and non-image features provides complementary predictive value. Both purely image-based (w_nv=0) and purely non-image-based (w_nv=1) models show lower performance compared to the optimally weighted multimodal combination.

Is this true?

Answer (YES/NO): NO